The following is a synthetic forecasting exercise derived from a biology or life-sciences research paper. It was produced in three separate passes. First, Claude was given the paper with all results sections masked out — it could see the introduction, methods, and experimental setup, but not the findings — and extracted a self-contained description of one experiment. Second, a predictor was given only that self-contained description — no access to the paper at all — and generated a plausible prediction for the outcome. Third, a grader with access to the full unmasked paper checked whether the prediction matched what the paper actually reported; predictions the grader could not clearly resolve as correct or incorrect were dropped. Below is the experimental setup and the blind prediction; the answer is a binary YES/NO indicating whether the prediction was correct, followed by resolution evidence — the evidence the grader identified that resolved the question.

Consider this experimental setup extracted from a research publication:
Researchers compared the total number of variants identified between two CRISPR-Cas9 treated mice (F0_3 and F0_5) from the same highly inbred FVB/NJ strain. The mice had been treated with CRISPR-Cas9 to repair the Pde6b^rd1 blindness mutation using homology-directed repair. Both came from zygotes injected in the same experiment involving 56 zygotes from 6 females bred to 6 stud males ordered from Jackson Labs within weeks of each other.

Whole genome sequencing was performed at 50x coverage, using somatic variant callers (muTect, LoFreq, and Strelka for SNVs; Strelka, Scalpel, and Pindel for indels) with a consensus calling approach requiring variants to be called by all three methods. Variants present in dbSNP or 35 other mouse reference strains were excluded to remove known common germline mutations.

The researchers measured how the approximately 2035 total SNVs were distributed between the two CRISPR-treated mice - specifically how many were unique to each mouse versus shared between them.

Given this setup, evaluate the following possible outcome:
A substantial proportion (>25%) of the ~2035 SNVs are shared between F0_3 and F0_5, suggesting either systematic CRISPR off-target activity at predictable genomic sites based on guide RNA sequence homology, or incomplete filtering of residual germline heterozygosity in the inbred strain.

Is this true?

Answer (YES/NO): YES